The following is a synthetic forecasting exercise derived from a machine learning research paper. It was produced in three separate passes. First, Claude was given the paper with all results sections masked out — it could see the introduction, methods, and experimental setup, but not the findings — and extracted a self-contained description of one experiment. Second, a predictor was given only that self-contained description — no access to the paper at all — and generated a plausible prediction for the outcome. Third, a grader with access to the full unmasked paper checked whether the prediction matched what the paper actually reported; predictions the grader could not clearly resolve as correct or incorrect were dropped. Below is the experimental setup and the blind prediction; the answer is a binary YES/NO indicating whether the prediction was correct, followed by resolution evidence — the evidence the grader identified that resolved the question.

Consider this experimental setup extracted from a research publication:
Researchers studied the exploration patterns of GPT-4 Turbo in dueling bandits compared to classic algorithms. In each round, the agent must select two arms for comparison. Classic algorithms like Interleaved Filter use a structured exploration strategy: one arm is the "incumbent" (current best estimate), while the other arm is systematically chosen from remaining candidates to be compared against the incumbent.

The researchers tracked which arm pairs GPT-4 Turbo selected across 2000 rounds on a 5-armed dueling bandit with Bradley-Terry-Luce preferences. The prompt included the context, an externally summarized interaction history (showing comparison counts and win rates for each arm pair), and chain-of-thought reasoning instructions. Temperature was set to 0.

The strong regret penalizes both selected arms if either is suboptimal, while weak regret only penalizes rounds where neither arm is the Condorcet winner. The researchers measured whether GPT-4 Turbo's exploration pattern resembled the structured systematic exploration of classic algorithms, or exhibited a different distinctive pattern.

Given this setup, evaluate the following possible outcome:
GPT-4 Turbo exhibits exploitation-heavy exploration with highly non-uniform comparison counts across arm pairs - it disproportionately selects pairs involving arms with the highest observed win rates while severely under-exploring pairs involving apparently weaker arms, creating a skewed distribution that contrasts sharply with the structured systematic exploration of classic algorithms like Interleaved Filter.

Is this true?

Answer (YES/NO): YES